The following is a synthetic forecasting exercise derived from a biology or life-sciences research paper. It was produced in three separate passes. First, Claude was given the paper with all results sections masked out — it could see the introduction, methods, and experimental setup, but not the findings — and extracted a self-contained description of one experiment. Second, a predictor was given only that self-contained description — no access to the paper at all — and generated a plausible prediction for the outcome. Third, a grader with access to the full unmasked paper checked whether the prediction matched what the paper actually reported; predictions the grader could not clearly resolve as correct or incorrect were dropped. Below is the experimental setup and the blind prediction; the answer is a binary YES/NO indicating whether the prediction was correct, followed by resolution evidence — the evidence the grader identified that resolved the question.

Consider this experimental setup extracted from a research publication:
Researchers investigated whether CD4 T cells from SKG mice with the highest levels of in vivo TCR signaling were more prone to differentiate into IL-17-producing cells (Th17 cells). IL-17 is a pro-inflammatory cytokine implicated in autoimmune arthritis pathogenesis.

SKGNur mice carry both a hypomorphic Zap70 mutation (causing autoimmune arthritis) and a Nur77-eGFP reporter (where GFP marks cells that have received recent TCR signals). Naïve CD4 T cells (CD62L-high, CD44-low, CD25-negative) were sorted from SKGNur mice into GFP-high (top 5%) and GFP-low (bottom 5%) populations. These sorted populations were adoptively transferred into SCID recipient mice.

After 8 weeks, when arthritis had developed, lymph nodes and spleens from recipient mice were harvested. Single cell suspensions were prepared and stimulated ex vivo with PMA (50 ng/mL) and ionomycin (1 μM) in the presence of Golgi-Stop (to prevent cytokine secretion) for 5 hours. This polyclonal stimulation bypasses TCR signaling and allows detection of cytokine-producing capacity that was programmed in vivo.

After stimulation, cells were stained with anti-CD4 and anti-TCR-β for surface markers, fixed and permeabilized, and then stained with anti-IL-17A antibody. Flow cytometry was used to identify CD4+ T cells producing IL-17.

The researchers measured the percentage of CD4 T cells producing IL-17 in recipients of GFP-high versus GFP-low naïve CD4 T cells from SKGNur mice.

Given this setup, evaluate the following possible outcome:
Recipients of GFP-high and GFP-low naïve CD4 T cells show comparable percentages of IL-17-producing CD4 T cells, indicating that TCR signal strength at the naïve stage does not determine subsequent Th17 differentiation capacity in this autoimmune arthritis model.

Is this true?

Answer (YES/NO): NO